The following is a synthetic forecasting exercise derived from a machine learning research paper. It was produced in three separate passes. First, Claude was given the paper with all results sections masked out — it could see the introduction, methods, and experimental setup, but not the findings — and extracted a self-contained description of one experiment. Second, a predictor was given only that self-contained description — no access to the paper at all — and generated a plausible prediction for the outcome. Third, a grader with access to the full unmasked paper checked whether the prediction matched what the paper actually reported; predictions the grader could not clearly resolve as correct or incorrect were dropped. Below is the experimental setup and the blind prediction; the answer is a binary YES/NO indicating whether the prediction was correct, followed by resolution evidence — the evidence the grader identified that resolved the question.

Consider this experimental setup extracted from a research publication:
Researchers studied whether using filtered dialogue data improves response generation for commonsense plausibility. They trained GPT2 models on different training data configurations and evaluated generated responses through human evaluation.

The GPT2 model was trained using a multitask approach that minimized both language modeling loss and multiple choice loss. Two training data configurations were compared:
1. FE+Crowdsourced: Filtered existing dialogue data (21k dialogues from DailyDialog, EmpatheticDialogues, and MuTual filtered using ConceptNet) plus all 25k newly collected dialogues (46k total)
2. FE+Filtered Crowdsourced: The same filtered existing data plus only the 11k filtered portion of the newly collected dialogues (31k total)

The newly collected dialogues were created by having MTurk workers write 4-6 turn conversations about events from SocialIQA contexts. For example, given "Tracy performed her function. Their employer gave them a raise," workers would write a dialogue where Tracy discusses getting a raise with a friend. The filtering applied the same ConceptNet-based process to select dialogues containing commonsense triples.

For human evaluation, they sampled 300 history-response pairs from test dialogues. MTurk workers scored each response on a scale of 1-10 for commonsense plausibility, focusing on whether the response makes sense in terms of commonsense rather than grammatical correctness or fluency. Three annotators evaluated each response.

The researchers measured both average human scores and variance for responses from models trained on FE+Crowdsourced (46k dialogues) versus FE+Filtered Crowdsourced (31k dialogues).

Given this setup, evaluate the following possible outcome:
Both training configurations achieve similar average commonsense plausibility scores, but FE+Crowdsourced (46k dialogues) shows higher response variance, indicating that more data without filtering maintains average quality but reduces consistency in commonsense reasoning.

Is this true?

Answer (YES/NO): NO